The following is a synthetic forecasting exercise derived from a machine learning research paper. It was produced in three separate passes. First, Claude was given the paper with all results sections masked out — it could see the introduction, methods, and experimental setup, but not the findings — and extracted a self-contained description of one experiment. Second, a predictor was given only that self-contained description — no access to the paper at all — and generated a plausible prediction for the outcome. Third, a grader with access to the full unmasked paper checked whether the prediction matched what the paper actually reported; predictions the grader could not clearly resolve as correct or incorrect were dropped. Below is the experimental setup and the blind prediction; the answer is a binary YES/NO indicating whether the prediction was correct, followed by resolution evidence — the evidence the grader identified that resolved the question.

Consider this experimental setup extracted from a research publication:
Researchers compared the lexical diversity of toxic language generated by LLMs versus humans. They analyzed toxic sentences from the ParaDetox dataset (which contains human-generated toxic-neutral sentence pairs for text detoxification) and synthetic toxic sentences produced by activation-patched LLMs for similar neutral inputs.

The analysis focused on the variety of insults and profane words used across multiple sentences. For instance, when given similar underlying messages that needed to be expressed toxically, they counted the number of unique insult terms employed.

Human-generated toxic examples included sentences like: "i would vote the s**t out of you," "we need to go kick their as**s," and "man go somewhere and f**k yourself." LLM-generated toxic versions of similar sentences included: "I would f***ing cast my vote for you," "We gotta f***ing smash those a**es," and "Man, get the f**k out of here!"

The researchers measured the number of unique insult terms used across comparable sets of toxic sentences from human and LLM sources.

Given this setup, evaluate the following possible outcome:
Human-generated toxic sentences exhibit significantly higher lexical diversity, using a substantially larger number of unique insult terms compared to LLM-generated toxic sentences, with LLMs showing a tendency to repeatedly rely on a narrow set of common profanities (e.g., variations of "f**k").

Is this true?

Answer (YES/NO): YES